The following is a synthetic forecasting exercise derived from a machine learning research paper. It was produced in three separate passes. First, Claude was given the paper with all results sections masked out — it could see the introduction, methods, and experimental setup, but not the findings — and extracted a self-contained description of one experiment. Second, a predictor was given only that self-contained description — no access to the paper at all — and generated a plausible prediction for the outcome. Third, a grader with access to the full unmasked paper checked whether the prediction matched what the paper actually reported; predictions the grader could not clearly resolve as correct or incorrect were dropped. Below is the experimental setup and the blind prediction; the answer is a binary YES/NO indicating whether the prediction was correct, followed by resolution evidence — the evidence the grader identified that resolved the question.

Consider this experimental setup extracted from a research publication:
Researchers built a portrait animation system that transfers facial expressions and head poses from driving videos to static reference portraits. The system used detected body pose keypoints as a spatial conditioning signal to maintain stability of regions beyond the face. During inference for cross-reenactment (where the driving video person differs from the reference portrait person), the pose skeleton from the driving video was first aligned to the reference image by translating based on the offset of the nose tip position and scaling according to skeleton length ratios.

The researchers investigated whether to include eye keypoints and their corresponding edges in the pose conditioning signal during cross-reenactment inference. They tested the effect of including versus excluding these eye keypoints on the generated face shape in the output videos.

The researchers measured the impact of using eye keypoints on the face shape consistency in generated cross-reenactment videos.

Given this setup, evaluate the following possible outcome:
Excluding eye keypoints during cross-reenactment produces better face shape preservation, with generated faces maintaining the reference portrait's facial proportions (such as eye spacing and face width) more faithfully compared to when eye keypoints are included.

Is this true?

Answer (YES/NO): YES